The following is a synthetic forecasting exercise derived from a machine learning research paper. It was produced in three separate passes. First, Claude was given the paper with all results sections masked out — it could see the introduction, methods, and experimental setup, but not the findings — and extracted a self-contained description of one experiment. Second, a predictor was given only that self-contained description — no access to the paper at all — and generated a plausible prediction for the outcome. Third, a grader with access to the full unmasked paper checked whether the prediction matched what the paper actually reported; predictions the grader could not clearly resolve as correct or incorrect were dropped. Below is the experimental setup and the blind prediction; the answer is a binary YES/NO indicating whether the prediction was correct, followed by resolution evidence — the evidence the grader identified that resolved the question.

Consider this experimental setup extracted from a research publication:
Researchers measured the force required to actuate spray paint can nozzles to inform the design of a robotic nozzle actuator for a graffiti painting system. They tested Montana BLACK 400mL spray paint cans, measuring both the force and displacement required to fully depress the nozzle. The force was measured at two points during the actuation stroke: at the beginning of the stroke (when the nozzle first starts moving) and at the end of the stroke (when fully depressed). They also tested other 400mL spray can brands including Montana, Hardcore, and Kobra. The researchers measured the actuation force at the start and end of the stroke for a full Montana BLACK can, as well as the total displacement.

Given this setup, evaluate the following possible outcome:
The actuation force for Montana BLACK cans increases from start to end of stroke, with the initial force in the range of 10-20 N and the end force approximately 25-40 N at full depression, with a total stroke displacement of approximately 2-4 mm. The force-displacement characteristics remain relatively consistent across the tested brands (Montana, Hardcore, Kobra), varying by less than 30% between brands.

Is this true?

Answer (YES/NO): YES